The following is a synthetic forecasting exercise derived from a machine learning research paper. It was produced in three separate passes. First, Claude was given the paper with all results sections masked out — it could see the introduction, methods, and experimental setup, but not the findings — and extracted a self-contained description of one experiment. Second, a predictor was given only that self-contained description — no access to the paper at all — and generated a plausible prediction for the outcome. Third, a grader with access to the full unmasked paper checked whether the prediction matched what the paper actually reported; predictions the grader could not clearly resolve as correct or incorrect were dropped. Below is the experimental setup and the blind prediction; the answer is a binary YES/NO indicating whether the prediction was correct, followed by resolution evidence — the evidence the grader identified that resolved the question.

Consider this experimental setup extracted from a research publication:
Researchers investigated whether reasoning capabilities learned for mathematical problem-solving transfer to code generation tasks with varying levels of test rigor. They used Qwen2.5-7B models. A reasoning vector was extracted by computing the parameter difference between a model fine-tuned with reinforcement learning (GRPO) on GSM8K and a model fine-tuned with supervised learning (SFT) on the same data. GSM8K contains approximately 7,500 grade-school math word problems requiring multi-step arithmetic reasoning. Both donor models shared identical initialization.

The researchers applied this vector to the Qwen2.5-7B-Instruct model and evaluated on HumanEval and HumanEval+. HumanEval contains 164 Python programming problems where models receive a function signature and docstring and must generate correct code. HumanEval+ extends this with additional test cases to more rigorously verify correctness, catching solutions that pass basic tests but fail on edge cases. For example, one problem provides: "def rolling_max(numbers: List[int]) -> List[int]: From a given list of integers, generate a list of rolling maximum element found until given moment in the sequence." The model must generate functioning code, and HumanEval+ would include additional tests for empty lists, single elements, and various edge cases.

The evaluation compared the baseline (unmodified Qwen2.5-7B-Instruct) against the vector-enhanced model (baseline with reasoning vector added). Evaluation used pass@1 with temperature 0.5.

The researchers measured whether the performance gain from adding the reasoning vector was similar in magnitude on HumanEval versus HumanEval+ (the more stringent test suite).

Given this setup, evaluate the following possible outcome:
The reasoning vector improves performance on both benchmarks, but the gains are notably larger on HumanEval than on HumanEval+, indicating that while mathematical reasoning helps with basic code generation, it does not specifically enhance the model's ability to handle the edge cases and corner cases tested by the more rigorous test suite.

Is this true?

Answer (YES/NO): NO